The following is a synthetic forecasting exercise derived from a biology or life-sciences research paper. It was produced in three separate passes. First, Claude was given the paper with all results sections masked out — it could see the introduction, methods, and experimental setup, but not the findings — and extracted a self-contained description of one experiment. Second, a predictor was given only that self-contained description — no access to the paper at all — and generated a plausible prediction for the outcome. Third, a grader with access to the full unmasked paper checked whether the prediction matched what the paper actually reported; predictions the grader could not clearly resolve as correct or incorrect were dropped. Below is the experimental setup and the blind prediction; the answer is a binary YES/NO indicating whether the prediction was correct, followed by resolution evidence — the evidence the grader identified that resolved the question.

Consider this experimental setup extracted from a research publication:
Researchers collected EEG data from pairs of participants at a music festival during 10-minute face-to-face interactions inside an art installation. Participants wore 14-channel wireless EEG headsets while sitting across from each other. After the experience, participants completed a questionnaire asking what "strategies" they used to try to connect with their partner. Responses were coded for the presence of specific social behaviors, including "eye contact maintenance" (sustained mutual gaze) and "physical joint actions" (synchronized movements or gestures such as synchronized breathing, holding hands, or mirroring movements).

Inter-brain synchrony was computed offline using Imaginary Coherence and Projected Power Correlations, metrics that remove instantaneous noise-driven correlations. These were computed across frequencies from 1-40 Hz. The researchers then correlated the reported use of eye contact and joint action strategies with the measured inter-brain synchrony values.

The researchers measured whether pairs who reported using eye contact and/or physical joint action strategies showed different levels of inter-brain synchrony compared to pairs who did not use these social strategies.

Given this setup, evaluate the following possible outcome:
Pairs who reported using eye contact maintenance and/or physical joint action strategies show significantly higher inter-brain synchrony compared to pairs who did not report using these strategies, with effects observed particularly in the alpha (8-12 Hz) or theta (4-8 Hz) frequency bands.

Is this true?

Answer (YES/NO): NO